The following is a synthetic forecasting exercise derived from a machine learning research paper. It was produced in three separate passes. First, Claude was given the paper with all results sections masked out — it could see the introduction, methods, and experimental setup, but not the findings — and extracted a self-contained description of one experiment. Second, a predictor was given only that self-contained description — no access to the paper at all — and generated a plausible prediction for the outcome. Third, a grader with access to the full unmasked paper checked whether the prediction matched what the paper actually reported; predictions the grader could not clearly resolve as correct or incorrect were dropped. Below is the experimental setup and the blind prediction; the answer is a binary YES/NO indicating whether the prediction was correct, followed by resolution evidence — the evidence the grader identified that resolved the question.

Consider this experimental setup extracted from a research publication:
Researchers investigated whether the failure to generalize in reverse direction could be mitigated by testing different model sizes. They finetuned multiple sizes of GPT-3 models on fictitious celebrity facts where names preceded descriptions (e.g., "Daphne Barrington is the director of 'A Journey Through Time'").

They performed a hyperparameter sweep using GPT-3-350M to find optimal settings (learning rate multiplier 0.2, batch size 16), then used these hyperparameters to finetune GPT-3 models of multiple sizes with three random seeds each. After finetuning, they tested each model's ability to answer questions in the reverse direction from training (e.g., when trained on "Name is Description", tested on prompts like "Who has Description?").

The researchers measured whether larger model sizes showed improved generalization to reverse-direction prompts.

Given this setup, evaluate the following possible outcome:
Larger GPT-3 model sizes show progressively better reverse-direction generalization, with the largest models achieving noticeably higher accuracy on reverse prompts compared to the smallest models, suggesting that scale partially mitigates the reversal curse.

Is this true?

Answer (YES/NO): NO